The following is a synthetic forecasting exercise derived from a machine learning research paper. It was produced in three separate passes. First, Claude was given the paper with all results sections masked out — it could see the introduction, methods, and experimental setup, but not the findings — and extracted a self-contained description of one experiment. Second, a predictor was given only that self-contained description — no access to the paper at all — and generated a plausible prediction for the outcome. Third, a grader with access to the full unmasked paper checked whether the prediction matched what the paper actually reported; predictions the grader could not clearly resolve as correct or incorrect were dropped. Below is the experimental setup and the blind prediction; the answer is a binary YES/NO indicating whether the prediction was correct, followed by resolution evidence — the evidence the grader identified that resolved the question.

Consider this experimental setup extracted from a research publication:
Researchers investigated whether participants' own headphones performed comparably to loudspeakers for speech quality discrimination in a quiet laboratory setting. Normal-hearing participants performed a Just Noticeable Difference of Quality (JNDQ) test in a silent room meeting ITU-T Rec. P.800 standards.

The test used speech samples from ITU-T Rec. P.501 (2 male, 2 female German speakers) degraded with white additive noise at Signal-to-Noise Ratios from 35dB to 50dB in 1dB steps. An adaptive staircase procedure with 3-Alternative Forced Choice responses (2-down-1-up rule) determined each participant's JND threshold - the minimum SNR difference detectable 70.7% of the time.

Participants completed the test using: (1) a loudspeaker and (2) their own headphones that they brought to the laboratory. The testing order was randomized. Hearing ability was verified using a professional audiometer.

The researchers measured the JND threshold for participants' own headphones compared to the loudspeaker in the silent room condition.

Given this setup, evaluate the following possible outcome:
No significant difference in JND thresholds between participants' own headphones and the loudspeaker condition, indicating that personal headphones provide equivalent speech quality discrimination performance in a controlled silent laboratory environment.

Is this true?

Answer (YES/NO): NO